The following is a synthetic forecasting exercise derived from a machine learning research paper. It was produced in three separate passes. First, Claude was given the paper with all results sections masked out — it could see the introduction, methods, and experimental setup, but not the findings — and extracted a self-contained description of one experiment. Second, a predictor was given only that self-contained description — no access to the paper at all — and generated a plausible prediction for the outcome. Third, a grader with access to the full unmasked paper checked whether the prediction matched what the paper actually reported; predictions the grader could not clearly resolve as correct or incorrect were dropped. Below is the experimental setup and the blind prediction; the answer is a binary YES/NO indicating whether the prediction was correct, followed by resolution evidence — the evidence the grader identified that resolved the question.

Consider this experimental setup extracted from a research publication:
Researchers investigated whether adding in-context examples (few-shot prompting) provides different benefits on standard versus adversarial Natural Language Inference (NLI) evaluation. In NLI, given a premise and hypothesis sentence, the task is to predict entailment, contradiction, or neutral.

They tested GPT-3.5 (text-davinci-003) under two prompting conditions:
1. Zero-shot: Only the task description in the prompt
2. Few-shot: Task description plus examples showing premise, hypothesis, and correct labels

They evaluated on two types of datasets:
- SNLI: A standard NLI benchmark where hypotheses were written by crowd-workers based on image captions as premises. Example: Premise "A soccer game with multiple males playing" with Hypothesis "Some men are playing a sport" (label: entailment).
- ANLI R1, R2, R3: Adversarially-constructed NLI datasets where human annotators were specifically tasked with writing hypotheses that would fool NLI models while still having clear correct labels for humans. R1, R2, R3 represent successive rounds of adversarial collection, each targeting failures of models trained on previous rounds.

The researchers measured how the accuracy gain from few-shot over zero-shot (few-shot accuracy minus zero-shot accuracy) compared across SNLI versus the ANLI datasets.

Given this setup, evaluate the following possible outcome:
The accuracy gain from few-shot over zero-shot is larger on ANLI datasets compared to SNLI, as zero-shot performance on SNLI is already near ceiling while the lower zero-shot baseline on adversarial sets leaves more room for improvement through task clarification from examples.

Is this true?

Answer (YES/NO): NO